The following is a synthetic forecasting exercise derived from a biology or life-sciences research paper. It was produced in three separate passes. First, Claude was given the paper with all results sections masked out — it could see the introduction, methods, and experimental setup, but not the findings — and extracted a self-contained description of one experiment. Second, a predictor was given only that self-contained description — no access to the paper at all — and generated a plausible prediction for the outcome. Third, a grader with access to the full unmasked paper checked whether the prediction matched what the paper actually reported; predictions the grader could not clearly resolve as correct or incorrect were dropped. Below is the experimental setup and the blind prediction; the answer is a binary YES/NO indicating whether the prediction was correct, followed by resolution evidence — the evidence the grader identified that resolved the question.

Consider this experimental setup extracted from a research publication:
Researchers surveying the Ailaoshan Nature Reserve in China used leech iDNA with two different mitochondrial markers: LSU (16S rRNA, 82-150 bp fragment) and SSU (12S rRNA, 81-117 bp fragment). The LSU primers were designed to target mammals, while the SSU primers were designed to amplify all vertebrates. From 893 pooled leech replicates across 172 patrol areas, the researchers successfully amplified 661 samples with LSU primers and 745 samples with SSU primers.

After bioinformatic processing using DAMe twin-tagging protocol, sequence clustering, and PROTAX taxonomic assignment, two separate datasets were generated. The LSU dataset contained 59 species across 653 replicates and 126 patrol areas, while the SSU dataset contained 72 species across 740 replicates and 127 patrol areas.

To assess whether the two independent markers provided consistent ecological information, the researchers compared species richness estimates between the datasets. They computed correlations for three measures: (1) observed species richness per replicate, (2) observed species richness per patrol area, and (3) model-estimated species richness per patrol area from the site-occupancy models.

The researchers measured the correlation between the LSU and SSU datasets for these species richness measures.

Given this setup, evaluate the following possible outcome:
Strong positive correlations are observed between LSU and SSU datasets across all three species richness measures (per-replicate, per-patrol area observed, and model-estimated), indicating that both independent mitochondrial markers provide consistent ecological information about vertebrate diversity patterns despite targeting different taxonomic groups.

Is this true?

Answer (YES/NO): YES